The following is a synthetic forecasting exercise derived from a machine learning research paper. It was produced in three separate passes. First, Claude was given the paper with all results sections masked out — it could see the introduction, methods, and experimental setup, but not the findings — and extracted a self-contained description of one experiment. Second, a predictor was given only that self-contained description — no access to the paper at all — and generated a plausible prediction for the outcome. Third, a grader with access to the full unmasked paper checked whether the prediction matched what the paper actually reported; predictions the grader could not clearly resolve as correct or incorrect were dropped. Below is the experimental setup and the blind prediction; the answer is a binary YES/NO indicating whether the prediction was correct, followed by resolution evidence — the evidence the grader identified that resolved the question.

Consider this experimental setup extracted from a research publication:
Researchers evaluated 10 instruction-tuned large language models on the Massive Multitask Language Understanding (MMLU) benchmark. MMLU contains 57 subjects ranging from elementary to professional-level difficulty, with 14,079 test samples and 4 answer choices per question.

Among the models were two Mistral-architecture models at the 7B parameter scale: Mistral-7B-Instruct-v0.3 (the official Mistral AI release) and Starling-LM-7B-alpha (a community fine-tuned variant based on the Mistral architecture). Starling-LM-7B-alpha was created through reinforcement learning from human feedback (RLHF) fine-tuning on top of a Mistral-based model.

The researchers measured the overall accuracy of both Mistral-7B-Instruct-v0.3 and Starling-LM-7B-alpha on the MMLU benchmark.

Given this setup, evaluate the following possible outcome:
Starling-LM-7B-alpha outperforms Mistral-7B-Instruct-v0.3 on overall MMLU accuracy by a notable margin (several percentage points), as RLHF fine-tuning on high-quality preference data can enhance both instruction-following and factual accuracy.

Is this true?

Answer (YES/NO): NO